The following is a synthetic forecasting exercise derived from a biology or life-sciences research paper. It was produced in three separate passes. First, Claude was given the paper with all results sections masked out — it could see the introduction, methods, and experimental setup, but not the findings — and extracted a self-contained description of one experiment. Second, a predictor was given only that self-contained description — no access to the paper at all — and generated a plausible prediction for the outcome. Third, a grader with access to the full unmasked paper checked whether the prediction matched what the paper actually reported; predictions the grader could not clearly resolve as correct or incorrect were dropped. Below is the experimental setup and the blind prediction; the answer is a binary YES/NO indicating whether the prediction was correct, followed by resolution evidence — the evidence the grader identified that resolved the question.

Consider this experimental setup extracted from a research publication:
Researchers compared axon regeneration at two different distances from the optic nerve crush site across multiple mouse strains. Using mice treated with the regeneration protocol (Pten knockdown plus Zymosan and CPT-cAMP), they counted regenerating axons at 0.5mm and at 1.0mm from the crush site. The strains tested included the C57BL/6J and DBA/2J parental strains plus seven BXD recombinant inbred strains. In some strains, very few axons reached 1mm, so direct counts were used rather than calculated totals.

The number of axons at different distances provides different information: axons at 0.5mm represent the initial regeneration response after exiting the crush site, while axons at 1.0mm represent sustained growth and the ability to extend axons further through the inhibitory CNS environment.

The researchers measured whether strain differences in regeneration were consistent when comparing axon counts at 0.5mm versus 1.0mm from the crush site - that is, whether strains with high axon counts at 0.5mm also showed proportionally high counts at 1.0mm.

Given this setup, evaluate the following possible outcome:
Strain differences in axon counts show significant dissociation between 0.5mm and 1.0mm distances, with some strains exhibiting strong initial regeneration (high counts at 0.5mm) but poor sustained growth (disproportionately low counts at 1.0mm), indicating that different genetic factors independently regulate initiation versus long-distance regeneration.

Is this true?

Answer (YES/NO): NO